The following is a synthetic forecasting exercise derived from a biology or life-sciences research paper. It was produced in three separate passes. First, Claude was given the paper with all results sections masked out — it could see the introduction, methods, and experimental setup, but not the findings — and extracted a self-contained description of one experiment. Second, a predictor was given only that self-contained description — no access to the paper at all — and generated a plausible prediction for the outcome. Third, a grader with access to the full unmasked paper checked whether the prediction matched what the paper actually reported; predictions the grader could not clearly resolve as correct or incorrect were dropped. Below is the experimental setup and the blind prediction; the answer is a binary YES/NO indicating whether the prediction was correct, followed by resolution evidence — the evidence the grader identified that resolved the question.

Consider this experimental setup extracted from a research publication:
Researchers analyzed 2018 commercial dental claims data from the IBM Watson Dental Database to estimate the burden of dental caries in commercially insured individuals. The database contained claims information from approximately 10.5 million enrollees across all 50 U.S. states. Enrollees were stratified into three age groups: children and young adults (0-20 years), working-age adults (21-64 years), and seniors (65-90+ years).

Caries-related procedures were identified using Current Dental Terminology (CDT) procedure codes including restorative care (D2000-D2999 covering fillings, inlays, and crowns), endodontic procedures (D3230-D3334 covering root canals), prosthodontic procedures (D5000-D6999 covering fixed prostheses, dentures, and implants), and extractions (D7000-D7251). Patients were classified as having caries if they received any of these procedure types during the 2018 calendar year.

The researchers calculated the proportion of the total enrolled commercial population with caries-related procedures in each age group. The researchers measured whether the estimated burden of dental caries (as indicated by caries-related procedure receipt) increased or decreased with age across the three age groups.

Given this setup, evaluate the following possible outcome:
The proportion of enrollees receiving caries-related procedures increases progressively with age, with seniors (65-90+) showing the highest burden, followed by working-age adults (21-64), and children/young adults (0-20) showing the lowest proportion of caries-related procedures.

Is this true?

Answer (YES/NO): YES